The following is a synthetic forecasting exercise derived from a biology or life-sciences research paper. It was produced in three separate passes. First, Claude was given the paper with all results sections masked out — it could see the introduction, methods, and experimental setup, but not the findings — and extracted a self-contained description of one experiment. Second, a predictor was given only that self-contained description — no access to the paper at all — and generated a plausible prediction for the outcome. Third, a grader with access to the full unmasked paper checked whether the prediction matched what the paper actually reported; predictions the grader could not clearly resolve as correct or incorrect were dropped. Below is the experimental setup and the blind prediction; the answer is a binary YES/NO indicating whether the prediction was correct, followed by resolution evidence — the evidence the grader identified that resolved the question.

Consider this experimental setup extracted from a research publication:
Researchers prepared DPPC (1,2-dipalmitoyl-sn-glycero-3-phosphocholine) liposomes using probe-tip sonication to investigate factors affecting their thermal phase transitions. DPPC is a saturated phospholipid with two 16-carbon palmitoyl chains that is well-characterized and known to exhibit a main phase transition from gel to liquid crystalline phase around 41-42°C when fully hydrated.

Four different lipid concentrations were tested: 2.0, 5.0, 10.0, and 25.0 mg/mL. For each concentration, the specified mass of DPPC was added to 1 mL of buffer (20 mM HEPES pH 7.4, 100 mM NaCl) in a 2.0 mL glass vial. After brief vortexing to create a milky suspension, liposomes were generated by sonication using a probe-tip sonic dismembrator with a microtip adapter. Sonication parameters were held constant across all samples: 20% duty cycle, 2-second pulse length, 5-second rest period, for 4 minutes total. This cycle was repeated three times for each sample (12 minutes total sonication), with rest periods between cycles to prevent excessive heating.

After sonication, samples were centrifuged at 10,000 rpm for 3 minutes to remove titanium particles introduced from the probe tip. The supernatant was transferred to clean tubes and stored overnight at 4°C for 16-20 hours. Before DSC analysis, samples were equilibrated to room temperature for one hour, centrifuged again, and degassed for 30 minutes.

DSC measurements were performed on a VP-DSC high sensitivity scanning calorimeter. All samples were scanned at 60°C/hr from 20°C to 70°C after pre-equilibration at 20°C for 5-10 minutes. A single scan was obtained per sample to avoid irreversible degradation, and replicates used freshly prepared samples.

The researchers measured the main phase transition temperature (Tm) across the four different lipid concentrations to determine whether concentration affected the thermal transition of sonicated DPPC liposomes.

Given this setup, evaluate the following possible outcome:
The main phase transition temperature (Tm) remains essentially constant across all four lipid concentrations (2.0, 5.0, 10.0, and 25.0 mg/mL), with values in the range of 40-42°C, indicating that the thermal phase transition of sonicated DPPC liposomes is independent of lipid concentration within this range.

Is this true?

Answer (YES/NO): YES